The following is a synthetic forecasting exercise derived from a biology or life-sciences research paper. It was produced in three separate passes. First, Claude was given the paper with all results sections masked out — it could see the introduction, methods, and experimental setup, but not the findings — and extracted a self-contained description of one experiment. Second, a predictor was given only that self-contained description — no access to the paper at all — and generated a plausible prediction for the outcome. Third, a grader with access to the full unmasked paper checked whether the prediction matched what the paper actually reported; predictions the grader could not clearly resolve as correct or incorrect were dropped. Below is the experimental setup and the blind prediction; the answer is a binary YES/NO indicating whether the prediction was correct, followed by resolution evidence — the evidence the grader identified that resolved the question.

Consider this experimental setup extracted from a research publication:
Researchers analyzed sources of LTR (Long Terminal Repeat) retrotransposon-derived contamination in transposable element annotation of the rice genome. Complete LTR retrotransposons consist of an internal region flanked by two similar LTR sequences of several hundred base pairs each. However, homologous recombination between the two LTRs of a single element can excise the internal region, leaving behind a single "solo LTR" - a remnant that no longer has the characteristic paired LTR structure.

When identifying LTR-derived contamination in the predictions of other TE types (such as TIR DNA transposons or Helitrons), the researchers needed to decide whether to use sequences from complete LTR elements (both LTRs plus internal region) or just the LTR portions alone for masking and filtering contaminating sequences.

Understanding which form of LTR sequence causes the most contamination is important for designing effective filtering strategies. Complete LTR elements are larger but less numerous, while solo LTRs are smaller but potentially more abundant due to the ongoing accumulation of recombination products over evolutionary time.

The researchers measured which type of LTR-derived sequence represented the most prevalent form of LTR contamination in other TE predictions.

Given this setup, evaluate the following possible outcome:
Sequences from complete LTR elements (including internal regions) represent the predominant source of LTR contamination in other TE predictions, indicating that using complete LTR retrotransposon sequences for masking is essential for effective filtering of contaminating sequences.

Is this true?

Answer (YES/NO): NO